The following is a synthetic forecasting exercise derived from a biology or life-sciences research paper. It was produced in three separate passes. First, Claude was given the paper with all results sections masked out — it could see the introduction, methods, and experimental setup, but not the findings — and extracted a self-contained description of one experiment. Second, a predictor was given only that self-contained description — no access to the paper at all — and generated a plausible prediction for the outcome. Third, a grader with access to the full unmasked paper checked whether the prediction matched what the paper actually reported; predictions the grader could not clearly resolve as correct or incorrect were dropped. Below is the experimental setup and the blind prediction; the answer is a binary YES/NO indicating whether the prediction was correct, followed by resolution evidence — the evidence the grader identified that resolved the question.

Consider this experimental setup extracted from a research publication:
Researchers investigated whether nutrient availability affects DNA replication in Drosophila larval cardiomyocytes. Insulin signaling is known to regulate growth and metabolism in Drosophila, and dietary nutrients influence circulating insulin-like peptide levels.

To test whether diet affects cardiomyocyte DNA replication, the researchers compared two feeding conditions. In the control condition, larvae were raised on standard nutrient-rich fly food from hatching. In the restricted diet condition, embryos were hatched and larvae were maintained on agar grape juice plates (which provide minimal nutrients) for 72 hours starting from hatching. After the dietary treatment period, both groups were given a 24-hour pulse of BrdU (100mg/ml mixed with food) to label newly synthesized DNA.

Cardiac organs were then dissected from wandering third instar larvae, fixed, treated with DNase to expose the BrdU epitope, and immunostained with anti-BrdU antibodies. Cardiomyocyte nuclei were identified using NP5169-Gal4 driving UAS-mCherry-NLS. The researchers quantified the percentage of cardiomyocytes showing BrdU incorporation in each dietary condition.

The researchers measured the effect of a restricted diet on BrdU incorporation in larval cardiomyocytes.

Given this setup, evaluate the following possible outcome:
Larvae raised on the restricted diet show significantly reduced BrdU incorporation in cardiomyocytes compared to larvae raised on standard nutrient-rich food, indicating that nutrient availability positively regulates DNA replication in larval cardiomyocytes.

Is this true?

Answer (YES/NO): YES